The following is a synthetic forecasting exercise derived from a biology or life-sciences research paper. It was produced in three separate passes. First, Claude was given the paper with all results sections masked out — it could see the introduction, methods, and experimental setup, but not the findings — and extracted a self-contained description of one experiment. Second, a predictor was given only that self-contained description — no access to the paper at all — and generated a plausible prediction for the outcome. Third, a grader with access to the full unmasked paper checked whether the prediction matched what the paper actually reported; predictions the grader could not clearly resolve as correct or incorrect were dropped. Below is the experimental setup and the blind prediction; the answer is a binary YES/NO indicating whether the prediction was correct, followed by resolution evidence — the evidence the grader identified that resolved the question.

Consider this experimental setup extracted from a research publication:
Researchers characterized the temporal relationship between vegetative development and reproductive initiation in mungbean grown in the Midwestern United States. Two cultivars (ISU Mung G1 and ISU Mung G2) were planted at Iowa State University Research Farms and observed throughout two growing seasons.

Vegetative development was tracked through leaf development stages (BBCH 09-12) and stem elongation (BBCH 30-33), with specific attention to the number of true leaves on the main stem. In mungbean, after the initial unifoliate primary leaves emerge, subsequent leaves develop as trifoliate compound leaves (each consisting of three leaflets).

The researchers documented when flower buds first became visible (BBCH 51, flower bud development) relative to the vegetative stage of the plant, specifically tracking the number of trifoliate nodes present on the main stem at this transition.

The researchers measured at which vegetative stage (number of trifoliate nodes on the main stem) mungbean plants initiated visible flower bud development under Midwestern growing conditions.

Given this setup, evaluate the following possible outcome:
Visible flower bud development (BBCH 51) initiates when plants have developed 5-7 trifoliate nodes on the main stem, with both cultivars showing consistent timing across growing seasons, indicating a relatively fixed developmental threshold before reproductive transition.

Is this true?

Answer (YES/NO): YES